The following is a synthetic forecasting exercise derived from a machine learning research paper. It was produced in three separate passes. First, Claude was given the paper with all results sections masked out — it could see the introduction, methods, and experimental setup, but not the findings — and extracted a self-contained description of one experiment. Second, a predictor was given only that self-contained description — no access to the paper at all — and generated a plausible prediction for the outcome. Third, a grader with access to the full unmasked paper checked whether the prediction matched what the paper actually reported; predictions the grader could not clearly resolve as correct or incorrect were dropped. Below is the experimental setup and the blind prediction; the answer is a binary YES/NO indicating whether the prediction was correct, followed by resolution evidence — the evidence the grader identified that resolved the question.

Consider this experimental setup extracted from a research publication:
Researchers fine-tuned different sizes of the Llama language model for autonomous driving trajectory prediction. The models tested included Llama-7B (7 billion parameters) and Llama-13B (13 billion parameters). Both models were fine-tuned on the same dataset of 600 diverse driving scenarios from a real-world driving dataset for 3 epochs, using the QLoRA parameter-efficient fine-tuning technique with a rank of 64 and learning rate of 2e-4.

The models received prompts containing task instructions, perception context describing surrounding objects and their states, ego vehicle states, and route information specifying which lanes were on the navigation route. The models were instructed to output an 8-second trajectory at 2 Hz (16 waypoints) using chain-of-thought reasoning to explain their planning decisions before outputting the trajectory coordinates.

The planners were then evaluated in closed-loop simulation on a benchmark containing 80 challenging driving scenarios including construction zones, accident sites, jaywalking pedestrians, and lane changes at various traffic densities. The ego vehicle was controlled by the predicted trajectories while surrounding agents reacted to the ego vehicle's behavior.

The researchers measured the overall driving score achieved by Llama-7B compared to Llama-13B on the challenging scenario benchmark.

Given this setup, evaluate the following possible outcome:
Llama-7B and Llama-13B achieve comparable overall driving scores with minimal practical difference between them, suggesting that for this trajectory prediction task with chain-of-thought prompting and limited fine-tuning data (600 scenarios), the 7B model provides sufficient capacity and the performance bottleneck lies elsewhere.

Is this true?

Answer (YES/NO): NO